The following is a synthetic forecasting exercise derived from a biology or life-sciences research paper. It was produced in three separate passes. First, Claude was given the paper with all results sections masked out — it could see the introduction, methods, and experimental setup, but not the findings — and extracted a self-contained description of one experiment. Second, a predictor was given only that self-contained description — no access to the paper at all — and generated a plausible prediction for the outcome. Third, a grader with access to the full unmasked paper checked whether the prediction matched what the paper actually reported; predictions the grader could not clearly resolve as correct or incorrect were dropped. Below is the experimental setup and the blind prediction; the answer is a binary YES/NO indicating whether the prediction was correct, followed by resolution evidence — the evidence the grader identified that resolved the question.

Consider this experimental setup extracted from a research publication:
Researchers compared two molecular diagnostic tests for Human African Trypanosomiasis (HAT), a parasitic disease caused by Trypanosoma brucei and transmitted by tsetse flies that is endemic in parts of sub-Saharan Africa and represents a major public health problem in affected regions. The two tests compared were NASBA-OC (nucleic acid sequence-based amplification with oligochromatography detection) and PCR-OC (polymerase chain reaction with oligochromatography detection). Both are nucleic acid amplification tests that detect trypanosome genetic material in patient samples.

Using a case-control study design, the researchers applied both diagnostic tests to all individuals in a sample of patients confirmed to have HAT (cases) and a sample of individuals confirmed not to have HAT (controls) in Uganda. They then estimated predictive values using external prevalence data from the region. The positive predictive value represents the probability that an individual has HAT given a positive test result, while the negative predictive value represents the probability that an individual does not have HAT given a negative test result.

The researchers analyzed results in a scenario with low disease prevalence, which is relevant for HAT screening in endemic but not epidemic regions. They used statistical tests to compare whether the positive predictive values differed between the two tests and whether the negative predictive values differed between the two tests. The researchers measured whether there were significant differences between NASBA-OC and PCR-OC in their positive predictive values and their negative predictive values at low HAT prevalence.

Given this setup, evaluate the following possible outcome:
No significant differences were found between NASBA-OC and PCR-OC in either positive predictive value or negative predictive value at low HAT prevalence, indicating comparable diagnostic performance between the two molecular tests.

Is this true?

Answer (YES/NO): NO